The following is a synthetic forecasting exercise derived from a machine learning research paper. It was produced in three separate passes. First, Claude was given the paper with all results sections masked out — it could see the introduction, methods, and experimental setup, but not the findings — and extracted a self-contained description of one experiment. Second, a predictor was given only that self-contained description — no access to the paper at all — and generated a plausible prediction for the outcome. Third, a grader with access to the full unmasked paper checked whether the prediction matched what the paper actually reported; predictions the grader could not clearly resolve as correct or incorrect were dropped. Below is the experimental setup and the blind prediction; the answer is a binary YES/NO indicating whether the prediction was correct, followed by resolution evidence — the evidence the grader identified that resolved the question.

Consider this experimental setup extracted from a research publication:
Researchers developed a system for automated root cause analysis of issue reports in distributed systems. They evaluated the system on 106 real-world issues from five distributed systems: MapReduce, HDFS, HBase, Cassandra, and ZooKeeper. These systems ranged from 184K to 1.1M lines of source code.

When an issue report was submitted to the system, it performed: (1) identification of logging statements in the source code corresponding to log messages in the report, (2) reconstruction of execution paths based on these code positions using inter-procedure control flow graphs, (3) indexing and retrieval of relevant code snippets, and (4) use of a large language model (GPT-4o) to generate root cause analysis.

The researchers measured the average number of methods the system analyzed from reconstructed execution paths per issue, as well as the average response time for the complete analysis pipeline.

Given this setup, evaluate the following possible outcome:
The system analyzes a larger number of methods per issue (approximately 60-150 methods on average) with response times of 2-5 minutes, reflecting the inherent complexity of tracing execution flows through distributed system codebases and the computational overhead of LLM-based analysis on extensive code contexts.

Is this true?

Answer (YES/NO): NO